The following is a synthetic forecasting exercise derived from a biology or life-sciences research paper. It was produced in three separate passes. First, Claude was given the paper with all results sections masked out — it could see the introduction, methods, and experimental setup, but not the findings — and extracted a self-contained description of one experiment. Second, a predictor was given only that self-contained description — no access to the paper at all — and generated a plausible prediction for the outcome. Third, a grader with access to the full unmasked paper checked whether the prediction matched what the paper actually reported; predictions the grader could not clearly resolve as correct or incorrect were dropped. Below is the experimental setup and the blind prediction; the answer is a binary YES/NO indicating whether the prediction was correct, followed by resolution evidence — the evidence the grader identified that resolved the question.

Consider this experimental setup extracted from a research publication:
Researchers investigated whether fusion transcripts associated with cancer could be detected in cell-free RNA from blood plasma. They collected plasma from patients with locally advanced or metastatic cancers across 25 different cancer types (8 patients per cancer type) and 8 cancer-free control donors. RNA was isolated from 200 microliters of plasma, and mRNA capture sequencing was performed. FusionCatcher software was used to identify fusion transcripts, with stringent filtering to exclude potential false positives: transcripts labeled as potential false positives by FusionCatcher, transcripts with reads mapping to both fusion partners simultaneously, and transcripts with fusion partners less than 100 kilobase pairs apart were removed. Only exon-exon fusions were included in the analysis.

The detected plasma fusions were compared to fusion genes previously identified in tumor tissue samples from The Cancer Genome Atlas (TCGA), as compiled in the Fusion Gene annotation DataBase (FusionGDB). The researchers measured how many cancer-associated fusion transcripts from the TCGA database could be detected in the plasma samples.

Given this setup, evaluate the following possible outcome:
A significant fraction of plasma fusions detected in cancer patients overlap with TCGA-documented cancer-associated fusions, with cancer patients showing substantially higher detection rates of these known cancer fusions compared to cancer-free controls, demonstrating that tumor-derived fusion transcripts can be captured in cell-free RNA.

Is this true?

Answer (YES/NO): NO